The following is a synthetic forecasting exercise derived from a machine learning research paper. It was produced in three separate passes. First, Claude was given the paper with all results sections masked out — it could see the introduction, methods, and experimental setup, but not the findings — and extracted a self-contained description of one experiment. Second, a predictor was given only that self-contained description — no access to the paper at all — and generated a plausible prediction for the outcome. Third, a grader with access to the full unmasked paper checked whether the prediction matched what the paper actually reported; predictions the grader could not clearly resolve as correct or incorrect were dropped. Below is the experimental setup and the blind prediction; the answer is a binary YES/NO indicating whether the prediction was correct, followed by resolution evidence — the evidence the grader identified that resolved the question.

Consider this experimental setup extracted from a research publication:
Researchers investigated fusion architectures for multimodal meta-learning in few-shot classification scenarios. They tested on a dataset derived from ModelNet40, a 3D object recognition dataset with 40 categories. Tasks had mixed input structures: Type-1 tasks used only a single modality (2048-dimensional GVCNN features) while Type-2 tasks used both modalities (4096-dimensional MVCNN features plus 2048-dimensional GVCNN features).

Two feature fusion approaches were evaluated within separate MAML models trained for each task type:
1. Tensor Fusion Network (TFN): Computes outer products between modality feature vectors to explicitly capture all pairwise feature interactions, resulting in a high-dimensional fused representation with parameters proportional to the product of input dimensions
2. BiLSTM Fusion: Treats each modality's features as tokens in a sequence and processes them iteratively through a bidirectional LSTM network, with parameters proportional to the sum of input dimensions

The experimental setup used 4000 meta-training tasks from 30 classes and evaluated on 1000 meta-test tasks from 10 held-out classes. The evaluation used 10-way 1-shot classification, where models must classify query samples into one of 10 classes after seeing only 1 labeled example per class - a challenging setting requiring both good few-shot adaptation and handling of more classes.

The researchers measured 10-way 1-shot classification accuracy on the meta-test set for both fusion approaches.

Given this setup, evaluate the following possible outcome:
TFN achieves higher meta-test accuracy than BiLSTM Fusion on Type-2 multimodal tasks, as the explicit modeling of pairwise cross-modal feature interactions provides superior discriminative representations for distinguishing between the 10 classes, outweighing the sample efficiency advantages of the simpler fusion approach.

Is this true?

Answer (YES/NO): NO